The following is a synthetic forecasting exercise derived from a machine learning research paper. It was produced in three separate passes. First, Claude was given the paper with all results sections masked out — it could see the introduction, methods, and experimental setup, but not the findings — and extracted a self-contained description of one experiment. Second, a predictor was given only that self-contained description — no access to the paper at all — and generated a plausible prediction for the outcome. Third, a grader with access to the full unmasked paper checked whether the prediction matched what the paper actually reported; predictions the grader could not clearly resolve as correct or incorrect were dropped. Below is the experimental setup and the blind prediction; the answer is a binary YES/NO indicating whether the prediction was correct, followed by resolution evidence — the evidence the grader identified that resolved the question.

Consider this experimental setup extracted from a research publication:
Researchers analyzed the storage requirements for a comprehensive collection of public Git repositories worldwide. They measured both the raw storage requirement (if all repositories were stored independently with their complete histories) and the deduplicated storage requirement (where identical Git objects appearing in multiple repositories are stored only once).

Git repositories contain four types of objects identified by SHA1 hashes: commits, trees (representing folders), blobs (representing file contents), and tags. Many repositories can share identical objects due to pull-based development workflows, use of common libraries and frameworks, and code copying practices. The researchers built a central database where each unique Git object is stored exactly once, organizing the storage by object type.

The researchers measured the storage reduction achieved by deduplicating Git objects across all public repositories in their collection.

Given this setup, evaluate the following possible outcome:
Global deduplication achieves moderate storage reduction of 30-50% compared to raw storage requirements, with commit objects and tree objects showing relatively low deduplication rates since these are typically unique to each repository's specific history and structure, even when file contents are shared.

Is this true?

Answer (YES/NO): NO